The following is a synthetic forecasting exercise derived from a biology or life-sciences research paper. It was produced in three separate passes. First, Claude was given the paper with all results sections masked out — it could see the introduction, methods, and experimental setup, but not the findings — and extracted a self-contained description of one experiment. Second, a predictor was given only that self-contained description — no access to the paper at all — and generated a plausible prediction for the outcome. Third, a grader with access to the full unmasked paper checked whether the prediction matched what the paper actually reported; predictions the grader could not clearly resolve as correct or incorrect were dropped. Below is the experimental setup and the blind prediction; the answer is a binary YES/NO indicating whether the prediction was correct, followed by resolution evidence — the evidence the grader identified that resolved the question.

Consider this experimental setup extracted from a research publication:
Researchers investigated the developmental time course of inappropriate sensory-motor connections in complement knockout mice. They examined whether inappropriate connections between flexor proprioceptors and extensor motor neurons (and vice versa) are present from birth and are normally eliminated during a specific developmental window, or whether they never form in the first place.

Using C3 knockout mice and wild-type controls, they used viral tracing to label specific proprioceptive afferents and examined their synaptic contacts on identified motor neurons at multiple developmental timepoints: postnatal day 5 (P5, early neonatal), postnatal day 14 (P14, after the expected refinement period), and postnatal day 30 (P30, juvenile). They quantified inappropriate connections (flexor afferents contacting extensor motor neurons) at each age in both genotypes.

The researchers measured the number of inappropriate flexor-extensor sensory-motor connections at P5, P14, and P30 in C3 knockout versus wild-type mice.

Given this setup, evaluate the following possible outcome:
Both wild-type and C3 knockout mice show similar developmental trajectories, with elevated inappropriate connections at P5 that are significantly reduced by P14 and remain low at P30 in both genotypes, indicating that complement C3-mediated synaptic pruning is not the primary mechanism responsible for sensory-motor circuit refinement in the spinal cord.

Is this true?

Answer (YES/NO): NO